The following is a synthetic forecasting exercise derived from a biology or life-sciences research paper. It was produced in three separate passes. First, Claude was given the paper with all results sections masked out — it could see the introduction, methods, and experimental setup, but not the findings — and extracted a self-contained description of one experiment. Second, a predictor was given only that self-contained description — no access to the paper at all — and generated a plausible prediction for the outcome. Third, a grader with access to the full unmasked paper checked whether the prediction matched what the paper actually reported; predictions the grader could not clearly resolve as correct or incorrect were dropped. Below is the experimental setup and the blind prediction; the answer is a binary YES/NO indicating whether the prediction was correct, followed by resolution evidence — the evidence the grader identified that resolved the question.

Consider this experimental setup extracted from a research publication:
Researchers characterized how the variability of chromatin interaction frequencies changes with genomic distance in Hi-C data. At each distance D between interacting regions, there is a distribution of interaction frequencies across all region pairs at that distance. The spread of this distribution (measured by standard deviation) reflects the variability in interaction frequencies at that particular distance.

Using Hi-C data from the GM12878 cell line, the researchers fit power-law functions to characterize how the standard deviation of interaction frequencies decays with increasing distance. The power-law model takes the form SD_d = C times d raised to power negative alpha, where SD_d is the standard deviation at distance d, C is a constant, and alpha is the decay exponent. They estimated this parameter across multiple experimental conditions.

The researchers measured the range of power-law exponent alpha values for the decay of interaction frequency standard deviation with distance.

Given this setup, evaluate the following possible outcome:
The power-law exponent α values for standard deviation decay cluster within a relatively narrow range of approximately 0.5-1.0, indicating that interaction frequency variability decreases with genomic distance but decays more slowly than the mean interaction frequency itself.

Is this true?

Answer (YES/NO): NO